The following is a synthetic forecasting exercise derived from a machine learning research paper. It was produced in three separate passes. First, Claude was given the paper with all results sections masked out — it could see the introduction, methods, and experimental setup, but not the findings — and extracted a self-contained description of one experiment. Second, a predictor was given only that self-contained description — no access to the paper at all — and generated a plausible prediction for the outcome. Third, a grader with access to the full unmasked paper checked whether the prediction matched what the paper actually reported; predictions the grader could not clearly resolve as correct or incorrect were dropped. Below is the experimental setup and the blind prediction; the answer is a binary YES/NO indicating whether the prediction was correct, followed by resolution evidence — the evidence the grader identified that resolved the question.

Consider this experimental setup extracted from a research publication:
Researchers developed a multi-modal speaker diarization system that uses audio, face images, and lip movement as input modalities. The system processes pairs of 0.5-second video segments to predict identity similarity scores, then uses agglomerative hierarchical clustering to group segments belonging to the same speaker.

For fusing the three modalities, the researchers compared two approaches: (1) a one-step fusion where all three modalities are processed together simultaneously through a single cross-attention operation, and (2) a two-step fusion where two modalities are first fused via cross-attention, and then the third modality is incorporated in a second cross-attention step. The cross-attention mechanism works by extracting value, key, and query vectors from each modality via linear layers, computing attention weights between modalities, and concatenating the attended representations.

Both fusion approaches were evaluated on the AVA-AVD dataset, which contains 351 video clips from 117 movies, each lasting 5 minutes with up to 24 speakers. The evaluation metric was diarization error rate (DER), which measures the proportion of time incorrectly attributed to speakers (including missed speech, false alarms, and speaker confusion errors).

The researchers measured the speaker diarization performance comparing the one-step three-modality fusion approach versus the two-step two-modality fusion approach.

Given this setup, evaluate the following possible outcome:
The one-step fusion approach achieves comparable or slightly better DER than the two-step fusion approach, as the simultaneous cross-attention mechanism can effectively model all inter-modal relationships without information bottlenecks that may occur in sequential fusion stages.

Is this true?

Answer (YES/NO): NO